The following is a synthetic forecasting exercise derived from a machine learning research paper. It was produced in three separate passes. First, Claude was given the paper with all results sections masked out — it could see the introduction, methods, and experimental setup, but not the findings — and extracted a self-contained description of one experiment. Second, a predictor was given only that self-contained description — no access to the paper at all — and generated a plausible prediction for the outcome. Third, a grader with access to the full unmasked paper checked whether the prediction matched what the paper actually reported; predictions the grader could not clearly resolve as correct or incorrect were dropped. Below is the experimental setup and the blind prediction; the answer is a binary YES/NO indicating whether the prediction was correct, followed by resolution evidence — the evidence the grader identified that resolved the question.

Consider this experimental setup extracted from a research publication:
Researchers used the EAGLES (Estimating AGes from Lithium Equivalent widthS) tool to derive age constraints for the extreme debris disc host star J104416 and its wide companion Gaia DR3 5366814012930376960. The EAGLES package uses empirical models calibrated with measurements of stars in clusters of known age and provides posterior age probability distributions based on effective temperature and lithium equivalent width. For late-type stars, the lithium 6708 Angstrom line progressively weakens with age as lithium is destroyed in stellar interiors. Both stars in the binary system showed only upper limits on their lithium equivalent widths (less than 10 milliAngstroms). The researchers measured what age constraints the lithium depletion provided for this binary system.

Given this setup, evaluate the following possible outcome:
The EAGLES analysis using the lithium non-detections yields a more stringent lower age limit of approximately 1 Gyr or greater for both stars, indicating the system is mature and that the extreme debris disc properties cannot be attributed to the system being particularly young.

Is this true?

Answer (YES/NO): YES